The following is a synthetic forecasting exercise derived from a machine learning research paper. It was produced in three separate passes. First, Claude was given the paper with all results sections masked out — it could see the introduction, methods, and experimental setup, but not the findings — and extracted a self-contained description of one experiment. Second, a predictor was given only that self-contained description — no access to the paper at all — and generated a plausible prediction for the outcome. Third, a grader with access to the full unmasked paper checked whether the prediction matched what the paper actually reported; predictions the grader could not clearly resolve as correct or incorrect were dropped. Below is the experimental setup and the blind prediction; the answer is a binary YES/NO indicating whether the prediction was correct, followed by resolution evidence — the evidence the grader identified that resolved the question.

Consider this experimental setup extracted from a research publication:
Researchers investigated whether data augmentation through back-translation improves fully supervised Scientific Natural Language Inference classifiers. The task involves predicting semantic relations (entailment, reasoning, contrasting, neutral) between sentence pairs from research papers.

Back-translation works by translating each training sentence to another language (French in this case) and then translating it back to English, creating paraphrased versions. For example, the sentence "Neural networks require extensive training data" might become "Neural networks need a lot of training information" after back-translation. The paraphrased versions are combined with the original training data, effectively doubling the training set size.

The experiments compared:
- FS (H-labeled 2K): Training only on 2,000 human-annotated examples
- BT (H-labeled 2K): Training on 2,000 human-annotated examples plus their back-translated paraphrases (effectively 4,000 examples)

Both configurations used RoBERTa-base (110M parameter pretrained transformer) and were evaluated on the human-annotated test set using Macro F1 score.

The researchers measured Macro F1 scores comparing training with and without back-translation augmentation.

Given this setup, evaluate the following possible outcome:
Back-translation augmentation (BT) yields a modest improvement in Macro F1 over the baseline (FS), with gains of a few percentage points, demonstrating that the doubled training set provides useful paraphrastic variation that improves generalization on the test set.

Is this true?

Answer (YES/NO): NO